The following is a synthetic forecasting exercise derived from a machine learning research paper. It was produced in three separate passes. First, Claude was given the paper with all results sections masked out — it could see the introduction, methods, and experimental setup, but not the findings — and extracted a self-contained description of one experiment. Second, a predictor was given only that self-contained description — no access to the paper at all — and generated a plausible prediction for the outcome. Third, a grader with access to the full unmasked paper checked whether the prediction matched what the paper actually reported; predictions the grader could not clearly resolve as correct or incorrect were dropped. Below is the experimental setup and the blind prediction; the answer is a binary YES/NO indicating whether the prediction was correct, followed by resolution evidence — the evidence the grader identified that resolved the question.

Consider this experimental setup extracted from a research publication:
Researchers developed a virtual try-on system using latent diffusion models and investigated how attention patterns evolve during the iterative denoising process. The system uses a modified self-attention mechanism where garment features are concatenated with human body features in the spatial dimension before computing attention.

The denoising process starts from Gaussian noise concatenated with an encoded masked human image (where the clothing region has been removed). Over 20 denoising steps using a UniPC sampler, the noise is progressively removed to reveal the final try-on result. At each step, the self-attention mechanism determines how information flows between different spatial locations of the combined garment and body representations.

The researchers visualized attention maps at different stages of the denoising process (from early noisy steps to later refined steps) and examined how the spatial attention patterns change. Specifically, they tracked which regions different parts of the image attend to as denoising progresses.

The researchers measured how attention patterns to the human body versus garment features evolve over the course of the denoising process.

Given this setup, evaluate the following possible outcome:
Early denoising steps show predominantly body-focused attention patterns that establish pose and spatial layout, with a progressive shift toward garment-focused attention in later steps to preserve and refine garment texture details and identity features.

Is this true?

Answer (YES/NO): NO